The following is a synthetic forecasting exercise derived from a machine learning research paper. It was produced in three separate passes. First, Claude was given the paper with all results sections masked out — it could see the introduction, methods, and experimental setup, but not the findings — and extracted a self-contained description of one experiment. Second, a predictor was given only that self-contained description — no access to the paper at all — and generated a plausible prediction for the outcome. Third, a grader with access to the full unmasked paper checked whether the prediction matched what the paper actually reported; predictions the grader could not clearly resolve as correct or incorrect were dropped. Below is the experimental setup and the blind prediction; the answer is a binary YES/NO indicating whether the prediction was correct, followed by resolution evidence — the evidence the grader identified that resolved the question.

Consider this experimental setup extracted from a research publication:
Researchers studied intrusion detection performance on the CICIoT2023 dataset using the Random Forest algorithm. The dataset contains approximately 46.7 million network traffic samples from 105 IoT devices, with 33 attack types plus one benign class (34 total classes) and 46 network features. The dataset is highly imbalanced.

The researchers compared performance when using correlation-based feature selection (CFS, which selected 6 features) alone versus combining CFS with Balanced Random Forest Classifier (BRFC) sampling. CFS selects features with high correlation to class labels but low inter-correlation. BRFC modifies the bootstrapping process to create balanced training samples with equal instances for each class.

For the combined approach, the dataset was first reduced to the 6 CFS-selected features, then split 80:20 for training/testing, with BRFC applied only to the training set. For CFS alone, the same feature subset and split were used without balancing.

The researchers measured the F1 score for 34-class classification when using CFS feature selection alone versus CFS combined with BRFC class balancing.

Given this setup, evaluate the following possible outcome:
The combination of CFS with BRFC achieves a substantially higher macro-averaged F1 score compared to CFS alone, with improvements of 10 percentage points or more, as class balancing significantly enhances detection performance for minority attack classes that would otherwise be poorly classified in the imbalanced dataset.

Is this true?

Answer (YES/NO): NO